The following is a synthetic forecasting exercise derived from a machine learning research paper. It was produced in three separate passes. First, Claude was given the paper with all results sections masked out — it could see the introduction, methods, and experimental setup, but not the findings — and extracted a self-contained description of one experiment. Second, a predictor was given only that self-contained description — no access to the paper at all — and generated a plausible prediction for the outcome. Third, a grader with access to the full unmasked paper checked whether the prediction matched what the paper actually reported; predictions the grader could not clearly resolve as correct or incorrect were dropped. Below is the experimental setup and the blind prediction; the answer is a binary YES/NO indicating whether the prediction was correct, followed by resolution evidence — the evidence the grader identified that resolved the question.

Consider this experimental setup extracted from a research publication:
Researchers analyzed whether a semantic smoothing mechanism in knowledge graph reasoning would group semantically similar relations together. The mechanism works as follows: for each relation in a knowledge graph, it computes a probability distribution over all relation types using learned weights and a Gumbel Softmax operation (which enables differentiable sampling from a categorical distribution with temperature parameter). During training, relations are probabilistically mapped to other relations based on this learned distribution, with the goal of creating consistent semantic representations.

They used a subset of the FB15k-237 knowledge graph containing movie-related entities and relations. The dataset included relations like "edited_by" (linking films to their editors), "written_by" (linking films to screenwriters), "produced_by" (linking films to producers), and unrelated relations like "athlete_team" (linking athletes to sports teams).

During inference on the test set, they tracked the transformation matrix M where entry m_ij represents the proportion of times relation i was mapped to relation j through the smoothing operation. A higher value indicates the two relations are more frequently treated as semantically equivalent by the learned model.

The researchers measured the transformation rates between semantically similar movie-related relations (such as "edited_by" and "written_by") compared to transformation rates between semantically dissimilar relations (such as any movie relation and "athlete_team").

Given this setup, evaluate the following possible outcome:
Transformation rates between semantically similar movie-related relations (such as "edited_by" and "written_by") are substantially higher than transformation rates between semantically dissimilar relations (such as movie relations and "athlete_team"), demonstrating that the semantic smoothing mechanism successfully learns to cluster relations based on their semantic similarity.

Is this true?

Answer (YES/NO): YES